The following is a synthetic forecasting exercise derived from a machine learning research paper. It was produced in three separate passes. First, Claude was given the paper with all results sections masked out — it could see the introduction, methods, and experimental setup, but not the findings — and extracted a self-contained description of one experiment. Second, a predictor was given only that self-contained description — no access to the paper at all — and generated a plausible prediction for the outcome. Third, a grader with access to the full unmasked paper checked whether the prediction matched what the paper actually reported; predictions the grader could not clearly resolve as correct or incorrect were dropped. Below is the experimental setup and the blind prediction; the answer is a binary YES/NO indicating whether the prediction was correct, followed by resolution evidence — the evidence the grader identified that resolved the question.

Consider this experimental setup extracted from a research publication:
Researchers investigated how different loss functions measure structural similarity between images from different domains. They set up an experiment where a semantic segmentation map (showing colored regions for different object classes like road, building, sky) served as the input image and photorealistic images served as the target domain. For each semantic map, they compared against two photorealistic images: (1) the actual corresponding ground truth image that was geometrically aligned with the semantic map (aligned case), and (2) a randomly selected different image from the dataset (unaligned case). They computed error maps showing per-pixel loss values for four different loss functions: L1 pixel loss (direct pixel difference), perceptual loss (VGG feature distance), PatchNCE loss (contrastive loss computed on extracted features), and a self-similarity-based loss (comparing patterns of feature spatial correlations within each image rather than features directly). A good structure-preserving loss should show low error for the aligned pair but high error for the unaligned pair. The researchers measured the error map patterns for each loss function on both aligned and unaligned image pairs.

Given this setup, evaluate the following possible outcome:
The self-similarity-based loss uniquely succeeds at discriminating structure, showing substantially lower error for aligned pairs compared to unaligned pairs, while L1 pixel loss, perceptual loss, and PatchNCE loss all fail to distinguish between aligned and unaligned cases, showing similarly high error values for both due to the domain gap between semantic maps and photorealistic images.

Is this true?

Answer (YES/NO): NO